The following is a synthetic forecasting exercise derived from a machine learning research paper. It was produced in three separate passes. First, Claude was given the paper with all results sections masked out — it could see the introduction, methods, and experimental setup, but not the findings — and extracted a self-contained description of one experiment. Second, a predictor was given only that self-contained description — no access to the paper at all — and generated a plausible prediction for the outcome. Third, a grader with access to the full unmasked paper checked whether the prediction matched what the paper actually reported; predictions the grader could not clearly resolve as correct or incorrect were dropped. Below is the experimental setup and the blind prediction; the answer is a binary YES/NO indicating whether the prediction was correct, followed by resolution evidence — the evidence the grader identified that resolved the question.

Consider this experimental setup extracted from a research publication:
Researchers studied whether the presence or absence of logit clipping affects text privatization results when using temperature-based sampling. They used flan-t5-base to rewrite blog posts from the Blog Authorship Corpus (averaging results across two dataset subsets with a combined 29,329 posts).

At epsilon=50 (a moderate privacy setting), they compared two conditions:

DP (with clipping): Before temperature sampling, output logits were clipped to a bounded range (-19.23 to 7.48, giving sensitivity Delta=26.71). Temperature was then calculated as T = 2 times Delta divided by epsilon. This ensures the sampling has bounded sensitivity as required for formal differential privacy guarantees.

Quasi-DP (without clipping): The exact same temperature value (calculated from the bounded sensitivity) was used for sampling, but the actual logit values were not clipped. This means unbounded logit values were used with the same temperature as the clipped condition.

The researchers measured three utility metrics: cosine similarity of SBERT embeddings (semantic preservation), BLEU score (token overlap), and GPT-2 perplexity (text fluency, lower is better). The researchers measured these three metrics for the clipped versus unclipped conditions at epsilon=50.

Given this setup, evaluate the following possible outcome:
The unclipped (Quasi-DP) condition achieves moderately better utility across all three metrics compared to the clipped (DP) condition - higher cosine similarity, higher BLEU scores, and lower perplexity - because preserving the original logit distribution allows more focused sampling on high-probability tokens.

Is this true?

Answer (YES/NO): NO